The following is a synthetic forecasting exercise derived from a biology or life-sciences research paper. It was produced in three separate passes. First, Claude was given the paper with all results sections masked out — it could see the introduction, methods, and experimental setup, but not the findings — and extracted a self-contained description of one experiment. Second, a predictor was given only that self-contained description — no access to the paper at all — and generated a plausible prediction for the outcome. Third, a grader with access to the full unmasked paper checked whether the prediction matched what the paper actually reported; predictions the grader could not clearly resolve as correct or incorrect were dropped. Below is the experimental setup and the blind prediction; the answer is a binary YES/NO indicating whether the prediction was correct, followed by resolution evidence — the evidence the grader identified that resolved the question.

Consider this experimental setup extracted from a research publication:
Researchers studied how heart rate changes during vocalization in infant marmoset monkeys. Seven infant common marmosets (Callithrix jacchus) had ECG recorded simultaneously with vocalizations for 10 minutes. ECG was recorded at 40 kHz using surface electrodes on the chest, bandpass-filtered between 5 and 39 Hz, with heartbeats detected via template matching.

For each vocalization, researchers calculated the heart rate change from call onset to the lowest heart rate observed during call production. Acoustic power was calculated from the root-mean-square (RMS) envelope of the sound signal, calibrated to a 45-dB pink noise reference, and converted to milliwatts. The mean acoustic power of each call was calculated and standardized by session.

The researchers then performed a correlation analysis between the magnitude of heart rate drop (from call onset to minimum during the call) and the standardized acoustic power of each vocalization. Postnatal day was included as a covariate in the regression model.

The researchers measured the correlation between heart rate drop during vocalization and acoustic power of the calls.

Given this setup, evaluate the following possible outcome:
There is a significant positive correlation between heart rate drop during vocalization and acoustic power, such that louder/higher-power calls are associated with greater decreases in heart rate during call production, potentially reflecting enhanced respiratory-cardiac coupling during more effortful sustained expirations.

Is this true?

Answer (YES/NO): YES